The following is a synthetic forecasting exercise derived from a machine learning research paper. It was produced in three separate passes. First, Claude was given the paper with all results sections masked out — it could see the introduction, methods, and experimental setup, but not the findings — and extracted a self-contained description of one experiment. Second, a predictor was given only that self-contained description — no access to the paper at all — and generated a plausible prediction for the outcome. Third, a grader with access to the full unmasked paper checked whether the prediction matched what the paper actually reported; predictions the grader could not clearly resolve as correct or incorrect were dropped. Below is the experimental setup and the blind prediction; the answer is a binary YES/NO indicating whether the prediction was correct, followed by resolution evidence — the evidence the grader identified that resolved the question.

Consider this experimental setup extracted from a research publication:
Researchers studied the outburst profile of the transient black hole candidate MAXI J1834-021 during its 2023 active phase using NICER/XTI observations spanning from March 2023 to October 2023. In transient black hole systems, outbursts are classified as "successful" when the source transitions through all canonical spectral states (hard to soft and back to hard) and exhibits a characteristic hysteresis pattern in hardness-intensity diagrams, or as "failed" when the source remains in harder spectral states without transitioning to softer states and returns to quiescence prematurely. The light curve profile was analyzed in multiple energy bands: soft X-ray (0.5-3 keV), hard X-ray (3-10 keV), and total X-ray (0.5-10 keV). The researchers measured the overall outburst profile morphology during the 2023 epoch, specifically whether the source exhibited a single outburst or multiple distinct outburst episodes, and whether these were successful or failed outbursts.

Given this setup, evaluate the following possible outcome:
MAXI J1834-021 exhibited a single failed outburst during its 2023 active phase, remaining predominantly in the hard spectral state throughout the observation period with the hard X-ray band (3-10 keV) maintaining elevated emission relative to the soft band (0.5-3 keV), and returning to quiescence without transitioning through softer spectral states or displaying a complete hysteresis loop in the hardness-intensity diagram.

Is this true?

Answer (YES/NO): NO